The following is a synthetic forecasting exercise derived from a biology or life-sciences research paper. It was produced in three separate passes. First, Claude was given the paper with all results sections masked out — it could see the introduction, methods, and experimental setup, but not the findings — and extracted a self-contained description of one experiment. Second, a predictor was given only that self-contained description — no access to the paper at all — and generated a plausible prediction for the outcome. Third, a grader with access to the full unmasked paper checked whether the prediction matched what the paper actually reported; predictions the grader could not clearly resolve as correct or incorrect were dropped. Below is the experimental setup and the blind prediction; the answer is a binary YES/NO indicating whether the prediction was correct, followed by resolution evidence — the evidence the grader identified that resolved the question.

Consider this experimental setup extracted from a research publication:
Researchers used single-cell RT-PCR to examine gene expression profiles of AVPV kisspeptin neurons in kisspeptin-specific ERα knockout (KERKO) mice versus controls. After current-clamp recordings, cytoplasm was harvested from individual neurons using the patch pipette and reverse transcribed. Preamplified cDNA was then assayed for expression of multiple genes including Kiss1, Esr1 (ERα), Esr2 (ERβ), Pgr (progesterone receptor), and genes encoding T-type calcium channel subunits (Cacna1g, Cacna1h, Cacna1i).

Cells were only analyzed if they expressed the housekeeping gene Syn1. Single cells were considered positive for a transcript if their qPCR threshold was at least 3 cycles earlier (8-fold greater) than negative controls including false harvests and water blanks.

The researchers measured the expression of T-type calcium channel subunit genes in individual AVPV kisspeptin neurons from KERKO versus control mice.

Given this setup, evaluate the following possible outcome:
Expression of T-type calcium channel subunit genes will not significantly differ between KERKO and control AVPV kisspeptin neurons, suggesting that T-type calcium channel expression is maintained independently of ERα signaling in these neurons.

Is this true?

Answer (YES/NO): YES